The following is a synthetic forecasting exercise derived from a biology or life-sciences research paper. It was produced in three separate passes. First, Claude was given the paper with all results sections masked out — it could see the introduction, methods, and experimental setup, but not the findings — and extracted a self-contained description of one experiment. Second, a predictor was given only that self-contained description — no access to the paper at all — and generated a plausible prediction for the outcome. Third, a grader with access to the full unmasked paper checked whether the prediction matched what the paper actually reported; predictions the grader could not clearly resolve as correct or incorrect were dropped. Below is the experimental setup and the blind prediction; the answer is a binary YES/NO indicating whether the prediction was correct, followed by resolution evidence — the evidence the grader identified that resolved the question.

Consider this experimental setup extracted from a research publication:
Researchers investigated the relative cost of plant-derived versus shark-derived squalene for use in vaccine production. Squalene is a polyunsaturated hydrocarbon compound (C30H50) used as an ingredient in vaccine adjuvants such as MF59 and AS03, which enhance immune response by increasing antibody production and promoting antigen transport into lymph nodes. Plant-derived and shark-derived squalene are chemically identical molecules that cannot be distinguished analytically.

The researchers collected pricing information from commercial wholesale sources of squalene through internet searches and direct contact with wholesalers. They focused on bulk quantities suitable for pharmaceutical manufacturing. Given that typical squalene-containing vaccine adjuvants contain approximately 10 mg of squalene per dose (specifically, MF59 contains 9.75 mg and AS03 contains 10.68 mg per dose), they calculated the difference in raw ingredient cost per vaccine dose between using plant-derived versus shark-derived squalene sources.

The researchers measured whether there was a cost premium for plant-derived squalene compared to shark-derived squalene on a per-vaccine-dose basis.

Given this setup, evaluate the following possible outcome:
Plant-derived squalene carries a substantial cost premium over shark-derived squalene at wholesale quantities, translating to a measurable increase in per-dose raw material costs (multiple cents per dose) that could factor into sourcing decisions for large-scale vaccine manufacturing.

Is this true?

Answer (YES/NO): NO